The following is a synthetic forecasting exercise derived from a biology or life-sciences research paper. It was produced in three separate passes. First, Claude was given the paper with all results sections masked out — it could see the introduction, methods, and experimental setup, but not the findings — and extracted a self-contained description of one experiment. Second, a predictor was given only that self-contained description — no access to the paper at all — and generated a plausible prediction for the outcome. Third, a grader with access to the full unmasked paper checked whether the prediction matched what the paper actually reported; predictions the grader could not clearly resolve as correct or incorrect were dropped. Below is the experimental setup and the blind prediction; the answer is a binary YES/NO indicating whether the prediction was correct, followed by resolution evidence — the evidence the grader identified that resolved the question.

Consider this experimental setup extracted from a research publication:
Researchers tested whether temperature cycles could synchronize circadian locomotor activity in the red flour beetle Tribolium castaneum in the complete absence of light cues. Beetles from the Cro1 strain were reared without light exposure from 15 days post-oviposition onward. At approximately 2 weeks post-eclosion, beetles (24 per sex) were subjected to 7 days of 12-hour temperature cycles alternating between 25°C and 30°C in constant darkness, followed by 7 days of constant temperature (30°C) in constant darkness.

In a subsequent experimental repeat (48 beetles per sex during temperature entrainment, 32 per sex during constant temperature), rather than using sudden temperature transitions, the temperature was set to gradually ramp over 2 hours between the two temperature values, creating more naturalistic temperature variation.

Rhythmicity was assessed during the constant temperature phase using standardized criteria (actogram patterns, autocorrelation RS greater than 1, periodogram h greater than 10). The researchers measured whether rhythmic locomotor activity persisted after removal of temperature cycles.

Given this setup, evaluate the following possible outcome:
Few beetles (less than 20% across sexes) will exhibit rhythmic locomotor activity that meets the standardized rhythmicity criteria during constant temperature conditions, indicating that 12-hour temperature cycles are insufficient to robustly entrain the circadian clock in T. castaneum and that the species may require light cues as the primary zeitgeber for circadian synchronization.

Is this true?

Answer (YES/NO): NO